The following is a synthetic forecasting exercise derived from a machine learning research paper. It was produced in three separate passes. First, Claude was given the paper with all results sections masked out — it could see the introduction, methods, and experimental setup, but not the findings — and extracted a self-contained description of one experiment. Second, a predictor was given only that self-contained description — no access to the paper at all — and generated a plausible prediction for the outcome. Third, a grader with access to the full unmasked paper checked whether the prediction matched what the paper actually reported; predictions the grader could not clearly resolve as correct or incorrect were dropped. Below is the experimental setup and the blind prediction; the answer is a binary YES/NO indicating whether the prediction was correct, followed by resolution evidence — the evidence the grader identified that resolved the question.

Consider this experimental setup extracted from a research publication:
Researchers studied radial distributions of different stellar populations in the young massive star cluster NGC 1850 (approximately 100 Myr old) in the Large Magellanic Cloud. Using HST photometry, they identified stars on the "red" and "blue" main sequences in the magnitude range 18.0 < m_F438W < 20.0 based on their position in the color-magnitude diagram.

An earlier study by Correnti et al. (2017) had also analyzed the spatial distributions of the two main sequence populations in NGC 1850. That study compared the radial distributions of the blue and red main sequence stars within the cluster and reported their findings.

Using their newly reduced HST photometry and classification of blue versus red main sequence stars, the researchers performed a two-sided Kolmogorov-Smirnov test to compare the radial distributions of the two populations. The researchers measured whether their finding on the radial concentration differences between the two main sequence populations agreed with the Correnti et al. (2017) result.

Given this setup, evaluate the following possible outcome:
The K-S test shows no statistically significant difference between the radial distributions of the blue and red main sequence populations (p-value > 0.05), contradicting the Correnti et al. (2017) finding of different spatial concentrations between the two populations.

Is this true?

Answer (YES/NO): NO